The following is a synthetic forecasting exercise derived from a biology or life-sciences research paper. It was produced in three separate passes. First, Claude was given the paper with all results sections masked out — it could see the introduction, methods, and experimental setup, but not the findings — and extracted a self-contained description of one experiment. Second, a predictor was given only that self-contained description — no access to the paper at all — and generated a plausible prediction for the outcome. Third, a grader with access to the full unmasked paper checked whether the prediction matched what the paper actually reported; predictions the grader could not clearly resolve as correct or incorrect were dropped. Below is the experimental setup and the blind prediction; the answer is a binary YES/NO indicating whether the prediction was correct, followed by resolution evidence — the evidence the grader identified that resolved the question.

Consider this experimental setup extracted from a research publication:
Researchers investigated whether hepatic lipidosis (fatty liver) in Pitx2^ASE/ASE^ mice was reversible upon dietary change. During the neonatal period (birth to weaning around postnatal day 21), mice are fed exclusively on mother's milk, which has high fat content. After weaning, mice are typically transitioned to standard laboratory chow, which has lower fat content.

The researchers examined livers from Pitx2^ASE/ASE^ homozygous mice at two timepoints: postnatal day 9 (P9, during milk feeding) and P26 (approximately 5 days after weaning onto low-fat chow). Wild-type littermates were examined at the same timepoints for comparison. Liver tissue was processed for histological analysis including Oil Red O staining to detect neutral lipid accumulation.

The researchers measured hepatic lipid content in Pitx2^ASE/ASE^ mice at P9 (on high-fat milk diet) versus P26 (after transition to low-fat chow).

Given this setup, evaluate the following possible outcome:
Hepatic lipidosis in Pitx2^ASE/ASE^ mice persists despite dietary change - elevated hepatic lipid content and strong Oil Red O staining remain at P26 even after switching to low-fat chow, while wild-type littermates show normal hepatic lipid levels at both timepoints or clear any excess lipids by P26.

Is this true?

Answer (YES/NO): NO